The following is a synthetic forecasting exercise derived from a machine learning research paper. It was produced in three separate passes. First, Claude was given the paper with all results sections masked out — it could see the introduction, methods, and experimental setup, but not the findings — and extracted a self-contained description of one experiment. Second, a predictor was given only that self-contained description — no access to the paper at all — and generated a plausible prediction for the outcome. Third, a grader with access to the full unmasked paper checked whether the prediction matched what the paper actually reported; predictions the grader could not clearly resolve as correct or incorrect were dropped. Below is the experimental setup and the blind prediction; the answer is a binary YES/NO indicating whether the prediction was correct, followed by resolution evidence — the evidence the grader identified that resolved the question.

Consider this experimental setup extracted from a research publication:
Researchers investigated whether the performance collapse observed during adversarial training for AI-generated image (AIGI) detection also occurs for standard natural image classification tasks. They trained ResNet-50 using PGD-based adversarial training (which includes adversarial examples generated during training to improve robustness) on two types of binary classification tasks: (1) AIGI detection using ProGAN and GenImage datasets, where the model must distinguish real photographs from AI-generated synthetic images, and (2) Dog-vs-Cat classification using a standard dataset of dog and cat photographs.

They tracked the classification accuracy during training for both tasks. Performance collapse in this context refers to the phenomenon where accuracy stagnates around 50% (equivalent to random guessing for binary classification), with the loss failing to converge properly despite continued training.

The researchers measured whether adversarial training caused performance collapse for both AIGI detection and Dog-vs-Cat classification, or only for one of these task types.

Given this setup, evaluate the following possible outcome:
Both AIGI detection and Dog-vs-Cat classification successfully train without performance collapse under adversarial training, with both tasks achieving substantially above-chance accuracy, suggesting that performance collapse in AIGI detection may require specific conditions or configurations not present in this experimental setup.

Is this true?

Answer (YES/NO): NO